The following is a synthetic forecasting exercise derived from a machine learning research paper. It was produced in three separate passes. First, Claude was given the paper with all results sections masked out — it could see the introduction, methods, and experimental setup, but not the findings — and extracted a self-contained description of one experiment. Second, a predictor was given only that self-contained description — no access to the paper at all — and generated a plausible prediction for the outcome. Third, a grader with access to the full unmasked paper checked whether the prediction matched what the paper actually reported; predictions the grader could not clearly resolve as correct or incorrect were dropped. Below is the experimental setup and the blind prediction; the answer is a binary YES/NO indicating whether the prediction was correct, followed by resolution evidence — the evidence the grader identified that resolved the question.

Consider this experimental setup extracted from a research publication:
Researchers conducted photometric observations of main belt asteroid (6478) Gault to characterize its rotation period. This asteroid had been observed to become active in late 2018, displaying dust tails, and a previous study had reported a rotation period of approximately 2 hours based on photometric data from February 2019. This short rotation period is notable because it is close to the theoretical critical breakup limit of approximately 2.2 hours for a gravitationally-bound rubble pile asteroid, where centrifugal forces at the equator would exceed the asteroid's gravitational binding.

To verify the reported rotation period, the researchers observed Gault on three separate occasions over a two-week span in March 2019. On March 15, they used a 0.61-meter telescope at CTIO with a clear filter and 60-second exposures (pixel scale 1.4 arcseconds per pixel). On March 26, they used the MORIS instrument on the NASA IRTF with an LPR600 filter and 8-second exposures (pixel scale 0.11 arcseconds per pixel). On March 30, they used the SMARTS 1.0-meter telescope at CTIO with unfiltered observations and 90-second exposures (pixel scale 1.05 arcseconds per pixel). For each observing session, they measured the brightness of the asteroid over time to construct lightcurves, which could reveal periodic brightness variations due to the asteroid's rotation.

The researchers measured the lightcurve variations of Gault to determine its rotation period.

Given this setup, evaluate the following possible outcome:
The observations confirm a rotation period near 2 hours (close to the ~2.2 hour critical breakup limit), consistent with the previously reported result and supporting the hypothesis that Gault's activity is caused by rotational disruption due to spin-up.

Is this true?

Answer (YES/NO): NO